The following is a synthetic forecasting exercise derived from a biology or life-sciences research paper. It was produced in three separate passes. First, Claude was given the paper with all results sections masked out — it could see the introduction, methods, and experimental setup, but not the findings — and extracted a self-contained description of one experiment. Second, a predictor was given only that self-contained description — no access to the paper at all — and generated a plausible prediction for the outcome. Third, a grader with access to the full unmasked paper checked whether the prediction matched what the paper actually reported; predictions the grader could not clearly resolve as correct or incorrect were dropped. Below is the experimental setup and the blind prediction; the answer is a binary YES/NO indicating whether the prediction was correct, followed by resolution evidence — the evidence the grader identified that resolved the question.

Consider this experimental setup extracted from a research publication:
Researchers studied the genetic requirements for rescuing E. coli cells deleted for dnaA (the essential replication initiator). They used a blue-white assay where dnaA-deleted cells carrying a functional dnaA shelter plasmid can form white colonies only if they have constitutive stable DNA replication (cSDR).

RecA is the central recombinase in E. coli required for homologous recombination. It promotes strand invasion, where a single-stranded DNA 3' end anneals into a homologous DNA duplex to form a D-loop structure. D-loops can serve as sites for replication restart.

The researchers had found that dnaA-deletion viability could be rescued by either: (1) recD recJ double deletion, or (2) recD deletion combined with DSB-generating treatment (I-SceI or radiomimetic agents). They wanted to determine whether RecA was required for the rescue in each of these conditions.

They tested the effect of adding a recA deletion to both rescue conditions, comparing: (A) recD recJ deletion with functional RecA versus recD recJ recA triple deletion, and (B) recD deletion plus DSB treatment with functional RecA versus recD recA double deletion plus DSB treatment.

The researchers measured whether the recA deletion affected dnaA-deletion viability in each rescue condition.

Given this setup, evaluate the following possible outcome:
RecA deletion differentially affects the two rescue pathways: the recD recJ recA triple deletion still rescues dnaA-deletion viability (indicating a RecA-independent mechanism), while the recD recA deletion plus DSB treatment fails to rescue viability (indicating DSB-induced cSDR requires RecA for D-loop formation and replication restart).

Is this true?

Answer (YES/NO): NO